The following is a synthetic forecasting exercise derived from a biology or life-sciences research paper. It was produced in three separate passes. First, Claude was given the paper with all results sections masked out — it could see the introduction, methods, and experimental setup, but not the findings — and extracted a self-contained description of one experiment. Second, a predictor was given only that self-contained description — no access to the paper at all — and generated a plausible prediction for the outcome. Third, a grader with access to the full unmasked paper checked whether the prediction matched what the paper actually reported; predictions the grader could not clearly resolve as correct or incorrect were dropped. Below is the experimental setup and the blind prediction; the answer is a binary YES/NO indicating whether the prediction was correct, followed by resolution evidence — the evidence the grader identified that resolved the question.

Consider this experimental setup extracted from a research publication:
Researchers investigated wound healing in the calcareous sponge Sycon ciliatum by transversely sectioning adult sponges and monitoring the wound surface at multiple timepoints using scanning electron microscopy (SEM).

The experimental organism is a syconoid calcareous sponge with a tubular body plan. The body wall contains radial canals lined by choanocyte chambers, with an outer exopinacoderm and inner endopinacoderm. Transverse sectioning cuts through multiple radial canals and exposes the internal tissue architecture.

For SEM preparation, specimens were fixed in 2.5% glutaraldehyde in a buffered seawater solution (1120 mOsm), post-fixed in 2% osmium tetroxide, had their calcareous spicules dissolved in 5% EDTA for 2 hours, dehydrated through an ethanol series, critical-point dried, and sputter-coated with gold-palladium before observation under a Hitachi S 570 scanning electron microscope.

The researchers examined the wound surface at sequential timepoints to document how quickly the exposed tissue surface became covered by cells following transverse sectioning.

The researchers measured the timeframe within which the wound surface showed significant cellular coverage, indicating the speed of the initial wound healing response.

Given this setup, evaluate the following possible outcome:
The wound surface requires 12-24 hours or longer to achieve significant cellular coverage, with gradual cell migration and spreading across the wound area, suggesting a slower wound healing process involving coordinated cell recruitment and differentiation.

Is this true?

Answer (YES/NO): NO